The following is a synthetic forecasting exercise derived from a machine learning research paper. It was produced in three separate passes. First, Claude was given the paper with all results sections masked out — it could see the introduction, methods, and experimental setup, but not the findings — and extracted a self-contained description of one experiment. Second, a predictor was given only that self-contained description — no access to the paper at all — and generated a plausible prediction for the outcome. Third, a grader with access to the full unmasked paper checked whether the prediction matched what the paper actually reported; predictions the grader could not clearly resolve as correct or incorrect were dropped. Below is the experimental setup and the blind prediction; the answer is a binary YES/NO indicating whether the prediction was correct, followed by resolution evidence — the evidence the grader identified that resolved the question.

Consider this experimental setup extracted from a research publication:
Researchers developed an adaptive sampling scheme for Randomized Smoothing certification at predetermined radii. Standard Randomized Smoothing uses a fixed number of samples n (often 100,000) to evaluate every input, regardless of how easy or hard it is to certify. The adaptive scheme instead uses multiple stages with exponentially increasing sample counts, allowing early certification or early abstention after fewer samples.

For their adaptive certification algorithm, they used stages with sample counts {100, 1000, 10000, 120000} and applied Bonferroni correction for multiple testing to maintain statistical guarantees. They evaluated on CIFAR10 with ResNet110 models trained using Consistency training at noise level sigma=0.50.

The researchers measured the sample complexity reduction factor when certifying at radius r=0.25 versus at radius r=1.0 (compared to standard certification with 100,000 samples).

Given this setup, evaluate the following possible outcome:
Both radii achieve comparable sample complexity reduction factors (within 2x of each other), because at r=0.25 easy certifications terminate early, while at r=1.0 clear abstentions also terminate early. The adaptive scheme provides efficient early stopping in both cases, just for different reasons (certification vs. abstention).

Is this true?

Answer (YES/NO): NO